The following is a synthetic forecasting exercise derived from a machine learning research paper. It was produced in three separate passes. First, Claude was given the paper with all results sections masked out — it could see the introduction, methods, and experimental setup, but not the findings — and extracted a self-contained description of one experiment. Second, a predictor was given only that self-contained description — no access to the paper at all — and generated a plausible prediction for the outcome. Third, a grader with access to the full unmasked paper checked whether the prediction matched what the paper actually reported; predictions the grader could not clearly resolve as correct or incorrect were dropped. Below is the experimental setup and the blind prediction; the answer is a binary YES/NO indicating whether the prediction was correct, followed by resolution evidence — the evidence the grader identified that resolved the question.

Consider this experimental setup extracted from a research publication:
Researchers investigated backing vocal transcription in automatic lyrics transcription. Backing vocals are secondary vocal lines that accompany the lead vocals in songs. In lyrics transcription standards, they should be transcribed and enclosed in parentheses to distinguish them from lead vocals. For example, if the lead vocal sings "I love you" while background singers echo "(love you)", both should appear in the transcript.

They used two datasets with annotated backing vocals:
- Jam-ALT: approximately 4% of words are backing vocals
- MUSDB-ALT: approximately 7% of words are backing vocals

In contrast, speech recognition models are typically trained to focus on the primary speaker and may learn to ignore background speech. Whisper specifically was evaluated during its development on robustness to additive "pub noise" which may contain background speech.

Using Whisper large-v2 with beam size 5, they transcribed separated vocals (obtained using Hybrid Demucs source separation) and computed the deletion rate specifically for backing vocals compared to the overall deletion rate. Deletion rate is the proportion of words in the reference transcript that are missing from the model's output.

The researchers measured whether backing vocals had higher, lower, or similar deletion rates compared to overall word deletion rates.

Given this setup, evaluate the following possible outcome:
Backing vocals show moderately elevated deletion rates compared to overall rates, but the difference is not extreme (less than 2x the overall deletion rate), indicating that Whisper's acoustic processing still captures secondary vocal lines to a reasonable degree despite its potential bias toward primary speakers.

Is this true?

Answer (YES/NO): NO